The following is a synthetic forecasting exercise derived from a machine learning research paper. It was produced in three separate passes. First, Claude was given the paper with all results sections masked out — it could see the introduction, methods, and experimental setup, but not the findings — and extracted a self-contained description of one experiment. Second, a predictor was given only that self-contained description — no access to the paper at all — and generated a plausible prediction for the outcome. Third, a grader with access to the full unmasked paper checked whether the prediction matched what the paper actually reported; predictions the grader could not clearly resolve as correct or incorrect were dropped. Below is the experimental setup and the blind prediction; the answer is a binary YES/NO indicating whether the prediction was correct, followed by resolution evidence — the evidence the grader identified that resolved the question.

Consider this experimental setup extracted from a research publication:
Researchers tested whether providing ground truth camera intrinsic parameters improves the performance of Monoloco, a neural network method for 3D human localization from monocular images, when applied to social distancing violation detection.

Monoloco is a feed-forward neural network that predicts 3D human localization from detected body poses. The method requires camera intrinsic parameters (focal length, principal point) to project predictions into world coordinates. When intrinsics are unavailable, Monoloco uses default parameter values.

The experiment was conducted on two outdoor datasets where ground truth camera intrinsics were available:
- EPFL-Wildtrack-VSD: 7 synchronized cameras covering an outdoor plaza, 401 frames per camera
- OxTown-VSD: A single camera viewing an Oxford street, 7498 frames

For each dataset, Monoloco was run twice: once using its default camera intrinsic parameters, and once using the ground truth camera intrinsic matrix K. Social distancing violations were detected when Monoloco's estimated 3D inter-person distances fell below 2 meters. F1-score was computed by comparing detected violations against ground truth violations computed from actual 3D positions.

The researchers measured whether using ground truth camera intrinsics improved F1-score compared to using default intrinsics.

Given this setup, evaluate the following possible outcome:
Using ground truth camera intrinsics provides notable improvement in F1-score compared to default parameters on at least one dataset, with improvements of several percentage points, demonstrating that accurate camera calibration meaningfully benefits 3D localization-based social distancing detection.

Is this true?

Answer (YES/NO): NO